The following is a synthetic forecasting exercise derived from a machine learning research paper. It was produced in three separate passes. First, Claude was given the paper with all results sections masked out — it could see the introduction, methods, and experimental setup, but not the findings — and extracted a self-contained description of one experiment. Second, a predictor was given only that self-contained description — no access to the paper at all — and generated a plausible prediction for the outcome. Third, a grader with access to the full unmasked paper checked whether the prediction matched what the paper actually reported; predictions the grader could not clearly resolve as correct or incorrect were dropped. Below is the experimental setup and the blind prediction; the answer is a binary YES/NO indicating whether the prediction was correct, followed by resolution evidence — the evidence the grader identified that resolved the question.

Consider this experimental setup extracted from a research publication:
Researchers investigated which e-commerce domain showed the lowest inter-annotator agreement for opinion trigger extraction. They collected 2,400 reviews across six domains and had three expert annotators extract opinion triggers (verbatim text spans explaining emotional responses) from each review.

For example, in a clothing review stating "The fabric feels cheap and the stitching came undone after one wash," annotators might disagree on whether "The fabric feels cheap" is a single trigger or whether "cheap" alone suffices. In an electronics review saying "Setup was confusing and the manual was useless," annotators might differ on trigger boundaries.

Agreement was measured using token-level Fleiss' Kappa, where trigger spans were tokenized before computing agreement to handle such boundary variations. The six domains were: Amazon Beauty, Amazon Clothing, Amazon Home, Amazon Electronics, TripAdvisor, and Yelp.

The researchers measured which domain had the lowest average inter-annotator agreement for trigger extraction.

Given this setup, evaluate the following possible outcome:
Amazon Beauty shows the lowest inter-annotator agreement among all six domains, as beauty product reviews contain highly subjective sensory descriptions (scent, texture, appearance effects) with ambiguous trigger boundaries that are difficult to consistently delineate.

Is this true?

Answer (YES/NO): NO